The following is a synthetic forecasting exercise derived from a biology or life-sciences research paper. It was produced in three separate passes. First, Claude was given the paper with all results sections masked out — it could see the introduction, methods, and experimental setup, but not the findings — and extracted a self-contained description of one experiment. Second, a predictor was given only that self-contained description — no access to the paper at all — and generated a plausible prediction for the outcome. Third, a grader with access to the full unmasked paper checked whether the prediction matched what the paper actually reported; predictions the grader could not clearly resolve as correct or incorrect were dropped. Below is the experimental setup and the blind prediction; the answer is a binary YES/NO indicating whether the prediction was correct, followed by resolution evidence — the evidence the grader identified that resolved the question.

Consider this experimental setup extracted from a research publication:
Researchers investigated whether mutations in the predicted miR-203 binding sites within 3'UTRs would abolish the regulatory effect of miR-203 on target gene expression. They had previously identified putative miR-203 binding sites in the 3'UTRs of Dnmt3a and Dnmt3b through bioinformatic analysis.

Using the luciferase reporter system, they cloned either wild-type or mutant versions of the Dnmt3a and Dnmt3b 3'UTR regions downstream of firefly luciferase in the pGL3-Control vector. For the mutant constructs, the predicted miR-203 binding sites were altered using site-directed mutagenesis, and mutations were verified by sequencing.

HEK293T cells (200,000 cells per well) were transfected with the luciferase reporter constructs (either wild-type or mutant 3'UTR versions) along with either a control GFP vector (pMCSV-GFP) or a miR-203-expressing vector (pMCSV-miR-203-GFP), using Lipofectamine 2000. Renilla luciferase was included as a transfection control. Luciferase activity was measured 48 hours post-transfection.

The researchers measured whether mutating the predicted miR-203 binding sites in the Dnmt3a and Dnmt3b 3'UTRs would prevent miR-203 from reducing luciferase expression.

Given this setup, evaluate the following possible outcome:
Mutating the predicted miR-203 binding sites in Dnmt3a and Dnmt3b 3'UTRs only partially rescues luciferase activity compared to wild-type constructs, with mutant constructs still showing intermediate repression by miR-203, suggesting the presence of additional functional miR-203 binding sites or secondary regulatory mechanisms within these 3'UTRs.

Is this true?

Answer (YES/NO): NO